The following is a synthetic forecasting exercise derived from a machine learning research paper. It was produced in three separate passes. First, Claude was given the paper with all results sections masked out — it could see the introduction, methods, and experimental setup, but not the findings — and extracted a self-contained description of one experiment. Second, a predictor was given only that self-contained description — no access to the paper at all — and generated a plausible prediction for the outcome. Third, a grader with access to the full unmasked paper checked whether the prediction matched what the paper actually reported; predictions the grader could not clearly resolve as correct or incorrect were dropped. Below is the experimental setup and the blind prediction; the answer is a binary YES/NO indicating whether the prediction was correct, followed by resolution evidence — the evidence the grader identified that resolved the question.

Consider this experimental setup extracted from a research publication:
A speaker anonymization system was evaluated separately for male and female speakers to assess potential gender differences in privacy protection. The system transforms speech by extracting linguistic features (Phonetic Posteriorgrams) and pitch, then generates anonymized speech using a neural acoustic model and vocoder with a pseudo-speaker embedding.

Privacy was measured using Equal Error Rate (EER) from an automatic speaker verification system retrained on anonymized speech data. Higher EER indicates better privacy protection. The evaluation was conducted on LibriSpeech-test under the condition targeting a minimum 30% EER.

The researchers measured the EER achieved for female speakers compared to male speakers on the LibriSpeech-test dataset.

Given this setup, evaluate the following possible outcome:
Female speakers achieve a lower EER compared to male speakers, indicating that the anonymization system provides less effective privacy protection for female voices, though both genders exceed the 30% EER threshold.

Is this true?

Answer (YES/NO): NO